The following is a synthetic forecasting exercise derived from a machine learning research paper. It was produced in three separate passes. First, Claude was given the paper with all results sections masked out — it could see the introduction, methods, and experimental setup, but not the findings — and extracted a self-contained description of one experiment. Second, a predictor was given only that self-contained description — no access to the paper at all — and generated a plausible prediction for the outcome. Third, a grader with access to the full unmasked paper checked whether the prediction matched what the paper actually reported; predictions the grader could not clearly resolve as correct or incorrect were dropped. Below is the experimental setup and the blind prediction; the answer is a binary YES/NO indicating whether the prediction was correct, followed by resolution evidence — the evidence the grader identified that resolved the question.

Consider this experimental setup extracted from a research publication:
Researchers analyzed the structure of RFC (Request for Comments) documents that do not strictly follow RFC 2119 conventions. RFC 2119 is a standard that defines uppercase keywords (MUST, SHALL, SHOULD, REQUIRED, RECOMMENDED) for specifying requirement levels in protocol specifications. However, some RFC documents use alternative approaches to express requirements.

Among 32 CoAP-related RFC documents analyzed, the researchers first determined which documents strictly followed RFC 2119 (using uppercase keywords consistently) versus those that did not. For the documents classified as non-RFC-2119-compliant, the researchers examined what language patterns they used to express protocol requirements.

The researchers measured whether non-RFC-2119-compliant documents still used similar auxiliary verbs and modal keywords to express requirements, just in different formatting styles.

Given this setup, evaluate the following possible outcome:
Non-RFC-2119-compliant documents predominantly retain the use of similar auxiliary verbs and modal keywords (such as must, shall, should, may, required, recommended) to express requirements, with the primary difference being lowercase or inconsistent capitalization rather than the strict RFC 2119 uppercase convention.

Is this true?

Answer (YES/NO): YES